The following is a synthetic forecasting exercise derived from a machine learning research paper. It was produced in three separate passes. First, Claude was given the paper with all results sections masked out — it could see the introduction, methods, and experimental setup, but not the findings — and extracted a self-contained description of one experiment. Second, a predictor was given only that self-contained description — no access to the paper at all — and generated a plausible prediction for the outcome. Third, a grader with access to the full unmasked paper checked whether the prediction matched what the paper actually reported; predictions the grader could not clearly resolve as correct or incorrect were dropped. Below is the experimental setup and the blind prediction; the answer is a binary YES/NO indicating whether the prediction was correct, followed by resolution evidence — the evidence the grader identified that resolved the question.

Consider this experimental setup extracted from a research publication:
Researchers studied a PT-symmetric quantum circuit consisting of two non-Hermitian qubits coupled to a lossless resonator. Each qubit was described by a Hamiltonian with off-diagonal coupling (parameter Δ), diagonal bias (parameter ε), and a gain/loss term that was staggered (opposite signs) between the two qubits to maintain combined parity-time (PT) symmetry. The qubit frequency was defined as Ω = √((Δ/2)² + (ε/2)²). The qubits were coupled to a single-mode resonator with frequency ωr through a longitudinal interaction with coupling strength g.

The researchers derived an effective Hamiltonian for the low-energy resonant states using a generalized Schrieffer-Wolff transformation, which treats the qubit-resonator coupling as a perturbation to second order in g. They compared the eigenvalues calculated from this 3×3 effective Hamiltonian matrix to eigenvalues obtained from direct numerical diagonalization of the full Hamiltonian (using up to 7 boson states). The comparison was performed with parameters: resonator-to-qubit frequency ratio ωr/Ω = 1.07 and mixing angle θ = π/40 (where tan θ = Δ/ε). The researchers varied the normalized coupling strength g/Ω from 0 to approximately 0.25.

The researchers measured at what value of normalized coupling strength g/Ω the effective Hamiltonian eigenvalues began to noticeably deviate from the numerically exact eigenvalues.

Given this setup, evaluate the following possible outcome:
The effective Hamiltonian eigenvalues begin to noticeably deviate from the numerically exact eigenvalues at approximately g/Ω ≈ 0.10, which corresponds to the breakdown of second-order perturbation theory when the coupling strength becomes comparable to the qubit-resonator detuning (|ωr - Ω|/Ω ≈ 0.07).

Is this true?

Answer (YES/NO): NO